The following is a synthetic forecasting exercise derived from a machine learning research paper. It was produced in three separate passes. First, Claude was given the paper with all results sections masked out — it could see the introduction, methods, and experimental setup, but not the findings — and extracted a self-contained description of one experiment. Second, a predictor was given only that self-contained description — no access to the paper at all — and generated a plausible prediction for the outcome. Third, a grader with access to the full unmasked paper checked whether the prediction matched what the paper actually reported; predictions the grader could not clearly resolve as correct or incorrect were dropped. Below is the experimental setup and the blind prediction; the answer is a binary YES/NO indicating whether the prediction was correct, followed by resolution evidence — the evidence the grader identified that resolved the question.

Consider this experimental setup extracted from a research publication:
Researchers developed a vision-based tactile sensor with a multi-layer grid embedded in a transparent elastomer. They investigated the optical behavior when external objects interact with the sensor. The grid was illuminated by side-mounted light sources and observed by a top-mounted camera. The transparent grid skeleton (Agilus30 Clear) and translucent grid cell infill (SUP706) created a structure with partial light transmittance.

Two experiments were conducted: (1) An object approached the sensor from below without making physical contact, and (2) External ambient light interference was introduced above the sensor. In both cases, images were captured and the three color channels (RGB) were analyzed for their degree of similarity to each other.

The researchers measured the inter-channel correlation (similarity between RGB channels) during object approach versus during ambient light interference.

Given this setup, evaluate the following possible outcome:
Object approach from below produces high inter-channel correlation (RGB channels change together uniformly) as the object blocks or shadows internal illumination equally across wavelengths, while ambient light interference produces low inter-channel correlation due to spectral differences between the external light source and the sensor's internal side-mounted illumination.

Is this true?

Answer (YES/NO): NO